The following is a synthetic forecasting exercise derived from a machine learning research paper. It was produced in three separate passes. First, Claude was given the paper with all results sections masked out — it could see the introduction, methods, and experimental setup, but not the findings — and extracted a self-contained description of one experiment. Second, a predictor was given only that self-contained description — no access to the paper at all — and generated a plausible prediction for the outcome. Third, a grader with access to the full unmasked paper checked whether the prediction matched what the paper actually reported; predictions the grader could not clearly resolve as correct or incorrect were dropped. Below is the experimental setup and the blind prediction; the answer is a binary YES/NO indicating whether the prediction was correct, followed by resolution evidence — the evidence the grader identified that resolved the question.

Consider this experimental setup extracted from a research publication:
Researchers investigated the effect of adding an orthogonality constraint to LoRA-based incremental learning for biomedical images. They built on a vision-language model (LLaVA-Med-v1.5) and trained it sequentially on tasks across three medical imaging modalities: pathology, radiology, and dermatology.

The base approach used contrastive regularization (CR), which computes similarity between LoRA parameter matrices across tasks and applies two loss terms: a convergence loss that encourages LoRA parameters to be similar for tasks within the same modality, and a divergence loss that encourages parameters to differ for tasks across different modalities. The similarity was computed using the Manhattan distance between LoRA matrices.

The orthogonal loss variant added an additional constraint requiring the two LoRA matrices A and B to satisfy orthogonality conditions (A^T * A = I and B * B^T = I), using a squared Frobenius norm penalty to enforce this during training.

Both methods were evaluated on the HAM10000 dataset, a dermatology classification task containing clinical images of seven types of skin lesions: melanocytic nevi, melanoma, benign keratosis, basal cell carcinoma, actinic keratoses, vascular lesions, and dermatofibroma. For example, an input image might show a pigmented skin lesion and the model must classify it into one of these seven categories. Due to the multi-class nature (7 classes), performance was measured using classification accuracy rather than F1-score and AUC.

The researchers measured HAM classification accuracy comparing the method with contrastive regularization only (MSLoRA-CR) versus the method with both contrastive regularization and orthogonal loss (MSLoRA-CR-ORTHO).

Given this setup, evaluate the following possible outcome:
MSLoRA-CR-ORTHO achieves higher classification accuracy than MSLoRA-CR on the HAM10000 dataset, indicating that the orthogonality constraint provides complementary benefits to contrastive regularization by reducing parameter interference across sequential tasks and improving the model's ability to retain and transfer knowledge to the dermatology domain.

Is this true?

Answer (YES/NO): NO